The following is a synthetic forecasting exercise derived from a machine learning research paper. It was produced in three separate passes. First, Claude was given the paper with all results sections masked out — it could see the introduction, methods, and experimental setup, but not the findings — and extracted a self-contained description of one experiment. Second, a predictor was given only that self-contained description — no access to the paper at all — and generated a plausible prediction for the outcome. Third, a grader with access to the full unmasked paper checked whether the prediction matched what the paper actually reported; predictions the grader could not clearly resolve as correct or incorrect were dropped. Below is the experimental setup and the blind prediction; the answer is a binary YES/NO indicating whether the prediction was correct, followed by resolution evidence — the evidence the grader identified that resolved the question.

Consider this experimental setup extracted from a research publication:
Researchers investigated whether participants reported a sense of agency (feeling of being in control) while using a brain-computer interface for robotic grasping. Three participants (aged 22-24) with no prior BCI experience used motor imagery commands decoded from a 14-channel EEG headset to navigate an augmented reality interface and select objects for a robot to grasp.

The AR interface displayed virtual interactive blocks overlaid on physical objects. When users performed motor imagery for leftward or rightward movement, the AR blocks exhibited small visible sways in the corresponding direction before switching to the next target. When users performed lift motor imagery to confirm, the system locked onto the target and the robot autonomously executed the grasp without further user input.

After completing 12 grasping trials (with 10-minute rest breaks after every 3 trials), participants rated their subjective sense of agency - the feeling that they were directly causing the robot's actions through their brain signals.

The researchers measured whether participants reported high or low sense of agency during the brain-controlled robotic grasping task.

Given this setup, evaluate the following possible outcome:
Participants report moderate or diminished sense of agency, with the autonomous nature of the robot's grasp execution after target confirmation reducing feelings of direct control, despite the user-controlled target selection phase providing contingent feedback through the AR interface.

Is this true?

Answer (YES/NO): NO